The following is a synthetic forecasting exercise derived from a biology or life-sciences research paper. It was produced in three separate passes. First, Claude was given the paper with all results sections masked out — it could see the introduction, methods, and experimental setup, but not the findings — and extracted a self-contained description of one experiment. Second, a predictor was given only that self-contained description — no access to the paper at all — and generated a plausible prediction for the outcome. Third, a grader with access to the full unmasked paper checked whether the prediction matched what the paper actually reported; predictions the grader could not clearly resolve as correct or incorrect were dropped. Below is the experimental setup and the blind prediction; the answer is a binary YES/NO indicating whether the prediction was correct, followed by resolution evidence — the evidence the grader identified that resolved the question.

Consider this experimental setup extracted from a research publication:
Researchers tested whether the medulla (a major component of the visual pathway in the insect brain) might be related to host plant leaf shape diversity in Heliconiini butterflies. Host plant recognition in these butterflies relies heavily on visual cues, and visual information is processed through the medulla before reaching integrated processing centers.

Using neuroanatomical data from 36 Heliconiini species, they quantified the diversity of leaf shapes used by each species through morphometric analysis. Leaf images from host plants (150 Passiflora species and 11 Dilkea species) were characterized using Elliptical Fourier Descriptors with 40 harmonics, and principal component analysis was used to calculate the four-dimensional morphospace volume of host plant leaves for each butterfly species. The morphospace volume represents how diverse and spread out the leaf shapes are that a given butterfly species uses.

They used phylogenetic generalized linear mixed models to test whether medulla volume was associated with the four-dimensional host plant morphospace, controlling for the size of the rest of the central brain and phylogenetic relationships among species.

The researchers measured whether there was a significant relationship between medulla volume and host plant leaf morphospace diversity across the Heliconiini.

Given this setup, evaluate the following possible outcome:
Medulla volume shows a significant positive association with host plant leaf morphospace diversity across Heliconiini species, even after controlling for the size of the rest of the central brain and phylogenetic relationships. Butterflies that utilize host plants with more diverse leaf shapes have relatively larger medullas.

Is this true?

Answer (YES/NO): NO